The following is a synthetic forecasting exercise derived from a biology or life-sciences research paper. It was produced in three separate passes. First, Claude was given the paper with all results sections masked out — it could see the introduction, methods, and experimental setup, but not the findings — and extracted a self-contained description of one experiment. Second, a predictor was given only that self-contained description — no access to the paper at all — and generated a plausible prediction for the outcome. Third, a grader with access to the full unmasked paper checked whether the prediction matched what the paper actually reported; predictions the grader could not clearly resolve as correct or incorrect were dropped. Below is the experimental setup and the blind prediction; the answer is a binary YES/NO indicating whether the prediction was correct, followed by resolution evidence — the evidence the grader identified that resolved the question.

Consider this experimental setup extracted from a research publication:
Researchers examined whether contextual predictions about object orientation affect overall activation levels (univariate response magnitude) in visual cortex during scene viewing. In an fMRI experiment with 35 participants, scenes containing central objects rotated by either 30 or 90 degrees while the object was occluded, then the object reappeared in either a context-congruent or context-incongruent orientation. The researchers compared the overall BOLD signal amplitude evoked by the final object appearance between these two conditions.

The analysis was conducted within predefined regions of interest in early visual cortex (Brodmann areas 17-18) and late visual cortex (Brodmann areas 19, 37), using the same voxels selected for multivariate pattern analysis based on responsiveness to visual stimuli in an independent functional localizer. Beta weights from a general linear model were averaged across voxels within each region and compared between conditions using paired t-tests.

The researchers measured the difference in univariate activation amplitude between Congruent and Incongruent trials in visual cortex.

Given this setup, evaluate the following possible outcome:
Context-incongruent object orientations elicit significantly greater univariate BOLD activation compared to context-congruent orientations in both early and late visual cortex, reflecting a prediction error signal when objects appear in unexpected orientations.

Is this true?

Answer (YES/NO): NO